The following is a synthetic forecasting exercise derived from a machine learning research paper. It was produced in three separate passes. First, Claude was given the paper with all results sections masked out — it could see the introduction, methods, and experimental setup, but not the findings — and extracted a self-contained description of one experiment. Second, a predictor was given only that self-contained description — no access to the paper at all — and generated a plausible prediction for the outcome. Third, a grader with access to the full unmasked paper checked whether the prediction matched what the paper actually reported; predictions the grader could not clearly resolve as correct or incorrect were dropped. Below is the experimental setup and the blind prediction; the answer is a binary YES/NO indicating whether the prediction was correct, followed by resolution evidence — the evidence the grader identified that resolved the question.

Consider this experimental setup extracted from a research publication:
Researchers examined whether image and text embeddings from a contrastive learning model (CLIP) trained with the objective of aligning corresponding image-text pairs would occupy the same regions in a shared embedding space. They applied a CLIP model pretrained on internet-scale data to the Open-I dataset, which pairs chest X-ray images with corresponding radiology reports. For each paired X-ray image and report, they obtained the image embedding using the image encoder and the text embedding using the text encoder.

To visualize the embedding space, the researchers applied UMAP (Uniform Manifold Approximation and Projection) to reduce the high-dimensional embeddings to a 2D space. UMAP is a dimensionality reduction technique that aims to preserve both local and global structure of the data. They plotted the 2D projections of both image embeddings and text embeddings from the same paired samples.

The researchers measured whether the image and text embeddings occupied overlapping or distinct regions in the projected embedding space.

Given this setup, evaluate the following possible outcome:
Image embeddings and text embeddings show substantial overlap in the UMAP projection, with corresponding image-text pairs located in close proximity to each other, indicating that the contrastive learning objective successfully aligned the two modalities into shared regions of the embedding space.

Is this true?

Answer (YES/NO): NO